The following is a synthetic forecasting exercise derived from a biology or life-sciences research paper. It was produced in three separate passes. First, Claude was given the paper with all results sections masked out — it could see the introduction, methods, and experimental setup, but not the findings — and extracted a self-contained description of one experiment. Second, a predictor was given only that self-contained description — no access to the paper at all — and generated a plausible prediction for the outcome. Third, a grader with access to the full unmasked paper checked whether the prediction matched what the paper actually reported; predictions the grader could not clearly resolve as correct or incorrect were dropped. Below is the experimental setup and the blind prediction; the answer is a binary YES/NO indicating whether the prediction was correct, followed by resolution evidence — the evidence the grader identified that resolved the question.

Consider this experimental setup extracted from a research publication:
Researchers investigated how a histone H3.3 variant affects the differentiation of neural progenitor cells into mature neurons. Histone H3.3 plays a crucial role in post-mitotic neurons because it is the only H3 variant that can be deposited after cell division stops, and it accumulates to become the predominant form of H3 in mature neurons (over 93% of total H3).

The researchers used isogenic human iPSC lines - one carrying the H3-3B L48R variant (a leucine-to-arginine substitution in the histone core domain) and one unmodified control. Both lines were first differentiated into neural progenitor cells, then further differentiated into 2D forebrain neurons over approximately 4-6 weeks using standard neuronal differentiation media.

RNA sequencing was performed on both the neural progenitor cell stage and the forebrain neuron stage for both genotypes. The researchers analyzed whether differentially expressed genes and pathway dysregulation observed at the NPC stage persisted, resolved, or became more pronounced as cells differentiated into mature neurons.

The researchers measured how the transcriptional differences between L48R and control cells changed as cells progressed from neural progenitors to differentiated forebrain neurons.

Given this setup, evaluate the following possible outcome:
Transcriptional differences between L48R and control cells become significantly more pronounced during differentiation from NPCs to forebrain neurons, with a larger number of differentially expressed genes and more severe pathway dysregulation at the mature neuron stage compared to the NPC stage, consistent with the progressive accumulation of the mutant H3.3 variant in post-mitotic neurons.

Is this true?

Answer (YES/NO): YES